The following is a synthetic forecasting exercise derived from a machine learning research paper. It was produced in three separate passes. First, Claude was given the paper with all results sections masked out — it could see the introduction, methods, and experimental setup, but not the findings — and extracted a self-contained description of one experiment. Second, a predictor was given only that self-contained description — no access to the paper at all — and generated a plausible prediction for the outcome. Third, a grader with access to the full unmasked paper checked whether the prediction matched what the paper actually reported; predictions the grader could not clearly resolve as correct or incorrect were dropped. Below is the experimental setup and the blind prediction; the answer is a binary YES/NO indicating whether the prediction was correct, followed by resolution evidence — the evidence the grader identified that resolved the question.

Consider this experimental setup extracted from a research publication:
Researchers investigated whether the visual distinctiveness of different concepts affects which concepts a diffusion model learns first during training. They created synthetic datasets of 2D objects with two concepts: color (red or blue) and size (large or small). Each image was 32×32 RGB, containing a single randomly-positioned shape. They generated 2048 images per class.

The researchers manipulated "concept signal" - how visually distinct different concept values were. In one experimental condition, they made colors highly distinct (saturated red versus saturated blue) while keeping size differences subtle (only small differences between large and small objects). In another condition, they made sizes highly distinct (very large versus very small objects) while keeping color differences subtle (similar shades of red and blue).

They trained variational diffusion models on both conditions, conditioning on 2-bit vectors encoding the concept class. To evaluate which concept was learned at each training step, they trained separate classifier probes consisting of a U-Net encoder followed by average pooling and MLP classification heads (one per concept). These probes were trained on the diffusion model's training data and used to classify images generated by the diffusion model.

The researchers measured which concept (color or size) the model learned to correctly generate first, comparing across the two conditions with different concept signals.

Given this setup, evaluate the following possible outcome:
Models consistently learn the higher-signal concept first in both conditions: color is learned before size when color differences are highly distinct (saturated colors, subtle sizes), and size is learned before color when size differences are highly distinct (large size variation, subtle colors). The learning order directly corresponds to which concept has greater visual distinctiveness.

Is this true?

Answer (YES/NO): YES